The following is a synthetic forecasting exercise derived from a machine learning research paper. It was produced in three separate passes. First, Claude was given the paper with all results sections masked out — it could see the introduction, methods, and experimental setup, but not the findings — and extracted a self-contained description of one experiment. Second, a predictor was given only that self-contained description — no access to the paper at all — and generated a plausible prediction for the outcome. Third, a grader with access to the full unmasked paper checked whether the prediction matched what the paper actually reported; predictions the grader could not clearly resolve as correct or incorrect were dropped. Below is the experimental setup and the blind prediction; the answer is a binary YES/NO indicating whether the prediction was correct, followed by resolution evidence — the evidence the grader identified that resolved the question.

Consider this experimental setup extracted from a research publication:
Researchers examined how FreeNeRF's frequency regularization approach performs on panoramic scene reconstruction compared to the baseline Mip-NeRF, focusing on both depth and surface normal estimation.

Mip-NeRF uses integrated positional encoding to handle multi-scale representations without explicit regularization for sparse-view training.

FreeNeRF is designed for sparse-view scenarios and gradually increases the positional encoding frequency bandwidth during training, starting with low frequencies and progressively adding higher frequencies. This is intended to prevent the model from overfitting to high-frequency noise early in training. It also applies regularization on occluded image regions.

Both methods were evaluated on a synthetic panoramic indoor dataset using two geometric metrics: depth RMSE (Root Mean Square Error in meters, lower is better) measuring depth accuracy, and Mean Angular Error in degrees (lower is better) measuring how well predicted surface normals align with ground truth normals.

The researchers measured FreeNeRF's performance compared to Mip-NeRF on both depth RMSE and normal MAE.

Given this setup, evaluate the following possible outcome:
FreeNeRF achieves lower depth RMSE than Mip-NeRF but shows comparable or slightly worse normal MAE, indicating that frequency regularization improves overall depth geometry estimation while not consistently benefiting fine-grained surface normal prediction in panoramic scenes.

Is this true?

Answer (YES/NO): NO